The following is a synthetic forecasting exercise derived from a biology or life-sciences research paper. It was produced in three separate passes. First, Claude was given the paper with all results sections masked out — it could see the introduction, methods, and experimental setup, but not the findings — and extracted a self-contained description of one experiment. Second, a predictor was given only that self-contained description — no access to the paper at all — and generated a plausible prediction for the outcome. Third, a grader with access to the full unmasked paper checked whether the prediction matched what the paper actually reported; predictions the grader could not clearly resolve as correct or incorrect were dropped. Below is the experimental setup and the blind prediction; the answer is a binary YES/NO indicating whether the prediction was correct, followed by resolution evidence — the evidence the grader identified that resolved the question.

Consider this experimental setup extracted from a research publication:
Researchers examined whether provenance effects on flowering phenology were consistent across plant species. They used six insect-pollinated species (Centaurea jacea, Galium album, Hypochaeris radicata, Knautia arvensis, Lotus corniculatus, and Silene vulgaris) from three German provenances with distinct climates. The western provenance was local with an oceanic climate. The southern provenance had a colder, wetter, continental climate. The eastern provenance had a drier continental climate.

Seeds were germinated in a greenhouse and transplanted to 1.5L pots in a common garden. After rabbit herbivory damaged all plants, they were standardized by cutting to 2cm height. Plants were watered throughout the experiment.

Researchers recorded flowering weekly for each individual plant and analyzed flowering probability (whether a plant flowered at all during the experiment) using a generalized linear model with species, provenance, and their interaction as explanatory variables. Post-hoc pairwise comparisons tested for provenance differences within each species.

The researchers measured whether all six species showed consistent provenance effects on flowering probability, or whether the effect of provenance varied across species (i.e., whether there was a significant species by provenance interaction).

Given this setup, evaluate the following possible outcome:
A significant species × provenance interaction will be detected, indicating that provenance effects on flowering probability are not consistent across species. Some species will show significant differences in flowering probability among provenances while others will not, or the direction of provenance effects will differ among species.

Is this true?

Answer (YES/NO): YES